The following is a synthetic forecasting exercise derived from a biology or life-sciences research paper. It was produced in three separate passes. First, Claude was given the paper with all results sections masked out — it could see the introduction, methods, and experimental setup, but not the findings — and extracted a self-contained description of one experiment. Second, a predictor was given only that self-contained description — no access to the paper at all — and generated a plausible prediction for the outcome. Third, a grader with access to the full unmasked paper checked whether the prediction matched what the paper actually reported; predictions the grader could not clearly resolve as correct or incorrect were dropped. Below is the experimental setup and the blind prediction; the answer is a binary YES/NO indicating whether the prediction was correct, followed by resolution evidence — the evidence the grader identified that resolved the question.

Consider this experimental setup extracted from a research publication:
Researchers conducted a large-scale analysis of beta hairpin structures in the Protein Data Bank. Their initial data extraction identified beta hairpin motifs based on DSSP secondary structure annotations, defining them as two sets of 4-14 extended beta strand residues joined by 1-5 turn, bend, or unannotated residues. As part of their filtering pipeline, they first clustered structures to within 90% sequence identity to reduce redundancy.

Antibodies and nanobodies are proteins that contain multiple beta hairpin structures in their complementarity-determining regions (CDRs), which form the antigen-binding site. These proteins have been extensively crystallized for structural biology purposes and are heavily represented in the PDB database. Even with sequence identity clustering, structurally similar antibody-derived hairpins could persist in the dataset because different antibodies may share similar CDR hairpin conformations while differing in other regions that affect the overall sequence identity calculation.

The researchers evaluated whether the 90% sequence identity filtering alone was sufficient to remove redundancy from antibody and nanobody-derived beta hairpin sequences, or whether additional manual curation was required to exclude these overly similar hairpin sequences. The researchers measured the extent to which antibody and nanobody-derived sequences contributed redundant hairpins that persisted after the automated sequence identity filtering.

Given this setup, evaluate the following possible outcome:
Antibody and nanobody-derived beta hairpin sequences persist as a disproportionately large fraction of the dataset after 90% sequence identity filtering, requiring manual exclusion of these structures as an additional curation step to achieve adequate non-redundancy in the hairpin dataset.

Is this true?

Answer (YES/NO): YES